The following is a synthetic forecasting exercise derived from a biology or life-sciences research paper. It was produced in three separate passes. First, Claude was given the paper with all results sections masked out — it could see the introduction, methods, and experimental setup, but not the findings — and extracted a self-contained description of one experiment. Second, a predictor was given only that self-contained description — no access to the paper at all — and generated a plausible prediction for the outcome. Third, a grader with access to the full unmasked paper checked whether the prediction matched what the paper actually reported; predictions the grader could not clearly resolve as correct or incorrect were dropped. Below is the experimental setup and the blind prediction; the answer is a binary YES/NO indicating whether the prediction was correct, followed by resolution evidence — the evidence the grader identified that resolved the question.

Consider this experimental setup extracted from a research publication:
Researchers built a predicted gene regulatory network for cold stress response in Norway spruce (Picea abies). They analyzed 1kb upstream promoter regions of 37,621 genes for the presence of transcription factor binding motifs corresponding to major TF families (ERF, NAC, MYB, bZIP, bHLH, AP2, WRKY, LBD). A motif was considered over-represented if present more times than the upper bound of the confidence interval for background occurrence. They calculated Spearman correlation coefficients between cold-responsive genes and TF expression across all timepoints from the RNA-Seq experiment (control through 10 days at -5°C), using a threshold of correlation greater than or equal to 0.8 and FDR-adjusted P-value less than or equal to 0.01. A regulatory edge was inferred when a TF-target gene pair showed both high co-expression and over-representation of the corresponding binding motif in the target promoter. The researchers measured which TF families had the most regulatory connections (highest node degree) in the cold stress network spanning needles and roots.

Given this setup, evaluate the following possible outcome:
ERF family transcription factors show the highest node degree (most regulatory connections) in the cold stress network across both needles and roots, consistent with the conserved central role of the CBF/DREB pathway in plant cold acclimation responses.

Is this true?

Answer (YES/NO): NO